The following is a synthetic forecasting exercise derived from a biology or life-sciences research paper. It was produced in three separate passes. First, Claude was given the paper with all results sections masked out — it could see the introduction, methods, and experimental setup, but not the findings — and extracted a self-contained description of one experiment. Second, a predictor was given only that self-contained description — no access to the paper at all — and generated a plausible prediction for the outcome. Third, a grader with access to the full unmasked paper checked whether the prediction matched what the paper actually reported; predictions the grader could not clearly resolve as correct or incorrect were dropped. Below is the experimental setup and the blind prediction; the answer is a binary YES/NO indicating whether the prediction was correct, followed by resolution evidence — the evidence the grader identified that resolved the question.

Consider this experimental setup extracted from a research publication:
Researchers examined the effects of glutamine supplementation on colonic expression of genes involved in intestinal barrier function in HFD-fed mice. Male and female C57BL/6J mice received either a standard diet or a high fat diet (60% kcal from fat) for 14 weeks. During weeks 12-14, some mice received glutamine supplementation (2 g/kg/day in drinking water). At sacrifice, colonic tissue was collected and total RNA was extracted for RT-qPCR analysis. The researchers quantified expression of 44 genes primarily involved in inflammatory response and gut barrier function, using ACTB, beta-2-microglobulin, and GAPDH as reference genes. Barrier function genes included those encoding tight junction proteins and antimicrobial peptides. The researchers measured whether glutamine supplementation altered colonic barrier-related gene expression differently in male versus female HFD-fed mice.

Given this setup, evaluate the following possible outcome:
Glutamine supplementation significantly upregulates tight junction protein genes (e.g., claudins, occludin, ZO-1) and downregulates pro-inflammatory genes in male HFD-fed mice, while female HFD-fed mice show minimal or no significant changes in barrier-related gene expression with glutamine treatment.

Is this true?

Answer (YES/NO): NO